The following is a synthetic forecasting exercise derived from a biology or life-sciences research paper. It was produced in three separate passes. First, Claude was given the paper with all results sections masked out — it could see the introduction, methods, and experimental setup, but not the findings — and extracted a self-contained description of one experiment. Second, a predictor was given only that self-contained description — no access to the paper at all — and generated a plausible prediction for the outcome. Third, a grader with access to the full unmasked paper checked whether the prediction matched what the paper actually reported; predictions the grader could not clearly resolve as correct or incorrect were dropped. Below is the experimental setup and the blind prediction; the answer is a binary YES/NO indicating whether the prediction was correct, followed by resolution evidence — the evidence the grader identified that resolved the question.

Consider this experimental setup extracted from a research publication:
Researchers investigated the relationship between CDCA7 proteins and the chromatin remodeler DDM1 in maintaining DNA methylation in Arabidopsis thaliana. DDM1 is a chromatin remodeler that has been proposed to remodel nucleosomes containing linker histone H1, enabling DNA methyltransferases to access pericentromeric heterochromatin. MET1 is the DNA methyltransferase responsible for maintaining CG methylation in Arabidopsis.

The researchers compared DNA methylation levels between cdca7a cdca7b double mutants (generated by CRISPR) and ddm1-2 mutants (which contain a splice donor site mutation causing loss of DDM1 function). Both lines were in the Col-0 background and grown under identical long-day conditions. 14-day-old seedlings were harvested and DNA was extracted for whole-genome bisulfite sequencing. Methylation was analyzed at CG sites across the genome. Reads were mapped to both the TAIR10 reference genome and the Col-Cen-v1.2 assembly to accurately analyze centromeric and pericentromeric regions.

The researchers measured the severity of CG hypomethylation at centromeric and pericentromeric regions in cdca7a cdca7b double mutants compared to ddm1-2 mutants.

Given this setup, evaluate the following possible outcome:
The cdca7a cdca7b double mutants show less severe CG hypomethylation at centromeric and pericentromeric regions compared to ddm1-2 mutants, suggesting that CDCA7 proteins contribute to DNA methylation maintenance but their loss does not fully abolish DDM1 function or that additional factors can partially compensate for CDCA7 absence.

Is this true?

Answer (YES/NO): YES